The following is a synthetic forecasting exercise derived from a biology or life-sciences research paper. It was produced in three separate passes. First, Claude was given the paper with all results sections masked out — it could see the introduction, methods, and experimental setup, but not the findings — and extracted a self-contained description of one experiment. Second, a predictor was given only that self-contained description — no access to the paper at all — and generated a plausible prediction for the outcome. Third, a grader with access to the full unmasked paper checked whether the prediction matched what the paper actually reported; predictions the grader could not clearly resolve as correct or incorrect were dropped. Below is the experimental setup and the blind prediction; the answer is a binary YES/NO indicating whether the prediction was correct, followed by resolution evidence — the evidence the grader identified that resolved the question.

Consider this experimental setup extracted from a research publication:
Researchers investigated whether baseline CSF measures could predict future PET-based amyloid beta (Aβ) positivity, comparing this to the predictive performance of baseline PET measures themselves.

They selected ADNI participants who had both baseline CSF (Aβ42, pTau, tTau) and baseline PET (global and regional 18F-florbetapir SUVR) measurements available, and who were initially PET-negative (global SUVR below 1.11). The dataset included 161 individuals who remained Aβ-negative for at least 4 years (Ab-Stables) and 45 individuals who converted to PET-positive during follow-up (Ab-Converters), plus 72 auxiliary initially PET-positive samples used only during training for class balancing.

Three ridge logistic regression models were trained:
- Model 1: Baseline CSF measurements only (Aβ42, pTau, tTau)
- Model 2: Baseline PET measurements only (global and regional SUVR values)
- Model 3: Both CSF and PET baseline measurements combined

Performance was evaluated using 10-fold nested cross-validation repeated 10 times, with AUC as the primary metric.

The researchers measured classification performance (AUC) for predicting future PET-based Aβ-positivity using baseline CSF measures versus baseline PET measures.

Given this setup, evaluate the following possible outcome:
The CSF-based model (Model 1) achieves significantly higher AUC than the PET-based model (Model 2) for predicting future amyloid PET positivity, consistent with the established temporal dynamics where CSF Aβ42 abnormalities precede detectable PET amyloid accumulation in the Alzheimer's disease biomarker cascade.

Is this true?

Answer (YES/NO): NO